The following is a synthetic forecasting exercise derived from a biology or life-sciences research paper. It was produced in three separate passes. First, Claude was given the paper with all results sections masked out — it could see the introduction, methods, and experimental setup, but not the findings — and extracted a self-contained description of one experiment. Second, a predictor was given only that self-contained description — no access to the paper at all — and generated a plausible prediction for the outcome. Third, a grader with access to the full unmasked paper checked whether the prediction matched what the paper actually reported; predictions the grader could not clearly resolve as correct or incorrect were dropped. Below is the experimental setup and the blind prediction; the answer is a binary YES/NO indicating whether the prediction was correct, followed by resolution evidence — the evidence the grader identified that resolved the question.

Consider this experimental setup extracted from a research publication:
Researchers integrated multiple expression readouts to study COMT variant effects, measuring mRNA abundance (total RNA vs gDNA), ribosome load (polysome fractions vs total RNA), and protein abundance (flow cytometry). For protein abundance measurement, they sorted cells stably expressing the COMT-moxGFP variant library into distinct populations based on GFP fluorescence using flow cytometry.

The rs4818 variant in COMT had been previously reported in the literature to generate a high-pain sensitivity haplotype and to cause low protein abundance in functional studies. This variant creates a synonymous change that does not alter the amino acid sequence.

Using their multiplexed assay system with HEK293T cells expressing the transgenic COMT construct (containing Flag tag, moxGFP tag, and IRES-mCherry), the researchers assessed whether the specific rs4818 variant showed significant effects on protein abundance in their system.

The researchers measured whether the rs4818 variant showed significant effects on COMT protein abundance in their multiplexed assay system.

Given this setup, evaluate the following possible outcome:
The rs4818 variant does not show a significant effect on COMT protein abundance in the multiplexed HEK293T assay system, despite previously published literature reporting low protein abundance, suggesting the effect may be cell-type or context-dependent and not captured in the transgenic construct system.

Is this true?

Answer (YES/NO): YES